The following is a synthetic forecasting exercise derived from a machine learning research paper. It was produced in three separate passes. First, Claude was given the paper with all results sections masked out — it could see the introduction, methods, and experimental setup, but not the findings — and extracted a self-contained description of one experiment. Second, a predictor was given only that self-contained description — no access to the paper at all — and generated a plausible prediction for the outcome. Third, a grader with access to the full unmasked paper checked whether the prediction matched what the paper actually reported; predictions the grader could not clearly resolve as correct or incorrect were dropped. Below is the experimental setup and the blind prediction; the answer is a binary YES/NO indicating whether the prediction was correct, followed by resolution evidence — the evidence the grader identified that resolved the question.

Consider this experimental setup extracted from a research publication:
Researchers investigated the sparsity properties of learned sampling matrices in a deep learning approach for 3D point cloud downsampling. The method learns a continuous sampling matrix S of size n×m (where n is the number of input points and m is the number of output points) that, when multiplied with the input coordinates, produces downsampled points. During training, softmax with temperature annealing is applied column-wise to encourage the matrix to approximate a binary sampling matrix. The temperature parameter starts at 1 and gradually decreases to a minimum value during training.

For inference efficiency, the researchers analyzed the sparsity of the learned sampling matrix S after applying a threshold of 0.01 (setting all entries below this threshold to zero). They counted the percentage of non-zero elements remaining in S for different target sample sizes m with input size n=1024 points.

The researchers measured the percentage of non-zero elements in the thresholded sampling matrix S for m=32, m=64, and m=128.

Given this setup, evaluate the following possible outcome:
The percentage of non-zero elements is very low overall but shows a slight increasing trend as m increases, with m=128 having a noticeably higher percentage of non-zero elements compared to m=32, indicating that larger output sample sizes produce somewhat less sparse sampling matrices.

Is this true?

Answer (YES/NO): NO